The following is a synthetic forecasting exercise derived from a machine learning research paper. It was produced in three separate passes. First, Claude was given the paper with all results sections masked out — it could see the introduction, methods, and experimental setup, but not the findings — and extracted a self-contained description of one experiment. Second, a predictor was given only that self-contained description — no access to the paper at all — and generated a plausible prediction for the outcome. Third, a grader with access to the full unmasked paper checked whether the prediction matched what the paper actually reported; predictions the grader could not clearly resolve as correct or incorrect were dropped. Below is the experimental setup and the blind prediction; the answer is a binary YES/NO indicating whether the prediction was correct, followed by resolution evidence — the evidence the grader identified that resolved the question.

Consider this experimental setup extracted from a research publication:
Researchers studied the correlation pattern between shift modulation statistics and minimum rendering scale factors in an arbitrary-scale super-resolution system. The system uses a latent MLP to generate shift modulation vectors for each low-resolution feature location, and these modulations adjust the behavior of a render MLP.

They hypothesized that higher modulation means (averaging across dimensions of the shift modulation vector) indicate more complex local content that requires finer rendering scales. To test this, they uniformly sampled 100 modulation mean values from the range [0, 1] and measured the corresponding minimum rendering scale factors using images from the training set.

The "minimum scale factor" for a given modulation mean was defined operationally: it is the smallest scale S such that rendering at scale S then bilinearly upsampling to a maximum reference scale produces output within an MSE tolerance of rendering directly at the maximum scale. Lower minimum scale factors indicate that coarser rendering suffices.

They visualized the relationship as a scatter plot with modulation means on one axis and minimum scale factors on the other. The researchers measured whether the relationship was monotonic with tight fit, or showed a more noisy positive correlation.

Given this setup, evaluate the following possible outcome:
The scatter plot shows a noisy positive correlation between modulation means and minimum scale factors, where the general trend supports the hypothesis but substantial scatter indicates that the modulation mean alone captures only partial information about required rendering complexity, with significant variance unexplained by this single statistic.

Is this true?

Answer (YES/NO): YES